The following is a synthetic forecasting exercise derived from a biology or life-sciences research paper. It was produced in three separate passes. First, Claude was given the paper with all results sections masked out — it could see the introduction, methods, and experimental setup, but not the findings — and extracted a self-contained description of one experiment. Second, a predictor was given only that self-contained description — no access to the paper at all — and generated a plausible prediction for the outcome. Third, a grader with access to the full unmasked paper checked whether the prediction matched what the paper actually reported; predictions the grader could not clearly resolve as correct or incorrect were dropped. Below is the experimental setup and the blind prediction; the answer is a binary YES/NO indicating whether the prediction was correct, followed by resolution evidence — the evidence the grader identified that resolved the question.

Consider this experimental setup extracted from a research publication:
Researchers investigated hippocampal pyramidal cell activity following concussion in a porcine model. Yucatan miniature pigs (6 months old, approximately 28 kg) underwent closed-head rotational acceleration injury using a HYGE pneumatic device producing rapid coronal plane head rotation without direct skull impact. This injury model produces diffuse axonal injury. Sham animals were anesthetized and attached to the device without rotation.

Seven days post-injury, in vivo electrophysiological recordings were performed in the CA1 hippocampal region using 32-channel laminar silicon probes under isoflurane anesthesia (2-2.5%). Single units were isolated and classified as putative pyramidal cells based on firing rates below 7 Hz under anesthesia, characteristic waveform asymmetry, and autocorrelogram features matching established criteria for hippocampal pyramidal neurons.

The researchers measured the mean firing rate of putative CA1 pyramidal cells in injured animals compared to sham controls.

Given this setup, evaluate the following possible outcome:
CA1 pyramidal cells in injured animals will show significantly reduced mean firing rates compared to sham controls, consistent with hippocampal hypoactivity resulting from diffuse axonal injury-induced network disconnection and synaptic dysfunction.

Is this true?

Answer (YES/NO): NO